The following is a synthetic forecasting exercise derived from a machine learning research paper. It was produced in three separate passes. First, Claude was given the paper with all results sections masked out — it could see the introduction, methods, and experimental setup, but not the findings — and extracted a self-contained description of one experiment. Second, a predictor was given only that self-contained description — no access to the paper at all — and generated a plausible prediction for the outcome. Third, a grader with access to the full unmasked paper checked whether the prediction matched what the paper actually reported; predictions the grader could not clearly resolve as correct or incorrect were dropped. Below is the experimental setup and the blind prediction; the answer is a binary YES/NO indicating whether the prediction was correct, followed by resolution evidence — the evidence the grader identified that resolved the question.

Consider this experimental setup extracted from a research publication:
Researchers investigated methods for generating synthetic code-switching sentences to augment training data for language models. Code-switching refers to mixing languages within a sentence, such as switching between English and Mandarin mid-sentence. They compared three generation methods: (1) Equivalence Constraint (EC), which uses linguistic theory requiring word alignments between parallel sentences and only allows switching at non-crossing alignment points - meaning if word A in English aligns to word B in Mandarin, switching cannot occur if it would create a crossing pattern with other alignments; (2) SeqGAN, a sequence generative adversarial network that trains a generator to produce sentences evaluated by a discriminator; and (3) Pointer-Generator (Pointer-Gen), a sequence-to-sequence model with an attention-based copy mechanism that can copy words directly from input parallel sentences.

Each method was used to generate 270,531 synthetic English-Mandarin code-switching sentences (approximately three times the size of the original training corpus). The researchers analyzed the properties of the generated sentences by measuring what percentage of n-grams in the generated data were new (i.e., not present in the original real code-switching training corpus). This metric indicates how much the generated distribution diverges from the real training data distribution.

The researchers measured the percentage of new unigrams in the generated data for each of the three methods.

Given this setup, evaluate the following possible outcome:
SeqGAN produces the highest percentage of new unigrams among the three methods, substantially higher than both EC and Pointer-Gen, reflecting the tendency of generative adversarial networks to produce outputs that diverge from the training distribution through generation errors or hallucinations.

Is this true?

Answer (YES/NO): YES